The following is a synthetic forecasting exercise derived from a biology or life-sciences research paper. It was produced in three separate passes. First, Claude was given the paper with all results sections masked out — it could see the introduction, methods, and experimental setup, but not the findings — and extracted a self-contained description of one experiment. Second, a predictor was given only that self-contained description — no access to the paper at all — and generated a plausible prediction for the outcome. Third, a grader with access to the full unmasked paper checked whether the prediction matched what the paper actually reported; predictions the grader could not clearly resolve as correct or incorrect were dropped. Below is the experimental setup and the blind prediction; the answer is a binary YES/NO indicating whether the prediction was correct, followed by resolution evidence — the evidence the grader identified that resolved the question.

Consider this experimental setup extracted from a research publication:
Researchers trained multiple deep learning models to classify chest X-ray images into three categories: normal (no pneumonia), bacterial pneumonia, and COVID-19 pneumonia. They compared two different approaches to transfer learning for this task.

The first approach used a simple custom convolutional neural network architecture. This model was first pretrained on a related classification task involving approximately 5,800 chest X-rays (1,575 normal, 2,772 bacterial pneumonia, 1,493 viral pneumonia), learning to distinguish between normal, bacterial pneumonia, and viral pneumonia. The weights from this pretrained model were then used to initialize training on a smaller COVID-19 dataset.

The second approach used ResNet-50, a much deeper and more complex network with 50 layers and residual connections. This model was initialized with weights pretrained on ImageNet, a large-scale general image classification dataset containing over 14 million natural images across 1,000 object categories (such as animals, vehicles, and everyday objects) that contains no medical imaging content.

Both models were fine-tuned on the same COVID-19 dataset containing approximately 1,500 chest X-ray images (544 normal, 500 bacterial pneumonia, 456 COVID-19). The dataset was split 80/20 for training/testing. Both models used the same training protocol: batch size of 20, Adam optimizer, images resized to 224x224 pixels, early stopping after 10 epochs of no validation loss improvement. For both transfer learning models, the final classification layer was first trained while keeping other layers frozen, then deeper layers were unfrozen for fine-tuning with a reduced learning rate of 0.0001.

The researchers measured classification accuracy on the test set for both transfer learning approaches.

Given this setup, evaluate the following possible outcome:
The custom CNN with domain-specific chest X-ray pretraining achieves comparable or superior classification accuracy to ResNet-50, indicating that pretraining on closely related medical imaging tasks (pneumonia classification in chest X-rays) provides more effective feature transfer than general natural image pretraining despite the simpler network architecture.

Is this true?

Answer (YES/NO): NO